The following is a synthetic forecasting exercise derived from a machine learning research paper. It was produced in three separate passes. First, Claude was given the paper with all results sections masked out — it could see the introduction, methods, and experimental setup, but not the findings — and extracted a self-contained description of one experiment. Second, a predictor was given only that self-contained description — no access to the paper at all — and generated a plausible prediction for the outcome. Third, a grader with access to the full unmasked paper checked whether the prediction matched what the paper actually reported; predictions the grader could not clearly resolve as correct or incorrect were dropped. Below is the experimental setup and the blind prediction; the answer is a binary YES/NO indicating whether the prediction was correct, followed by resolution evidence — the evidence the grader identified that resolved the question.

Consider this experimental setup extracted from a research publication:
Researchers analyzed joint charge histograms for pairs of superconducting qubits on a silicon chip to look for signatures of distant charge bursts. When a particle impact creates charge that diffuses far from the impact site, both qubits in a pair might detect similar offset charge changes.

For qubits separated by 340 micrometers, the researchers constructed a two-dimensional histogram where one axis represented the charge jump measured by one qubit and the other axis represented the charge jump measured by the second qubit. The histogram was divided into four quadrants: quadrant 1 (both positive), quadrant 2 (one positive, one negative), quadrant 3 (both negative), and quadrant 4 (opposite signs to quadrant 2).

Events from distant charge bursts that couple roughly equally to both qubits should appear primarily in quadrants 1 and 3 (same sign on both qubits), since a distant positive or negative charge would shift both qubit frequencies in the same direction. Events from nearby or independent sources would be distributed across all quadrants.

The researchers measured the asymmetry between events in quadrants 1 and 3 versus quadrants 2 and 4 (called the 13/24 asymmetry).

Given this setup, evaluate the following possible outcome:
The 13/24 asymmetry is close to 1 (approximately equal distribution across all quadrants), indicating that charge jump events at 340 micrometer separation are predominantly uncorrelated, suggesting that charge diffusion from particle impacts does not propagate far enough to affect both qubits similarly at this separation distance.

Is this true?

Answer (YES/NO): NO